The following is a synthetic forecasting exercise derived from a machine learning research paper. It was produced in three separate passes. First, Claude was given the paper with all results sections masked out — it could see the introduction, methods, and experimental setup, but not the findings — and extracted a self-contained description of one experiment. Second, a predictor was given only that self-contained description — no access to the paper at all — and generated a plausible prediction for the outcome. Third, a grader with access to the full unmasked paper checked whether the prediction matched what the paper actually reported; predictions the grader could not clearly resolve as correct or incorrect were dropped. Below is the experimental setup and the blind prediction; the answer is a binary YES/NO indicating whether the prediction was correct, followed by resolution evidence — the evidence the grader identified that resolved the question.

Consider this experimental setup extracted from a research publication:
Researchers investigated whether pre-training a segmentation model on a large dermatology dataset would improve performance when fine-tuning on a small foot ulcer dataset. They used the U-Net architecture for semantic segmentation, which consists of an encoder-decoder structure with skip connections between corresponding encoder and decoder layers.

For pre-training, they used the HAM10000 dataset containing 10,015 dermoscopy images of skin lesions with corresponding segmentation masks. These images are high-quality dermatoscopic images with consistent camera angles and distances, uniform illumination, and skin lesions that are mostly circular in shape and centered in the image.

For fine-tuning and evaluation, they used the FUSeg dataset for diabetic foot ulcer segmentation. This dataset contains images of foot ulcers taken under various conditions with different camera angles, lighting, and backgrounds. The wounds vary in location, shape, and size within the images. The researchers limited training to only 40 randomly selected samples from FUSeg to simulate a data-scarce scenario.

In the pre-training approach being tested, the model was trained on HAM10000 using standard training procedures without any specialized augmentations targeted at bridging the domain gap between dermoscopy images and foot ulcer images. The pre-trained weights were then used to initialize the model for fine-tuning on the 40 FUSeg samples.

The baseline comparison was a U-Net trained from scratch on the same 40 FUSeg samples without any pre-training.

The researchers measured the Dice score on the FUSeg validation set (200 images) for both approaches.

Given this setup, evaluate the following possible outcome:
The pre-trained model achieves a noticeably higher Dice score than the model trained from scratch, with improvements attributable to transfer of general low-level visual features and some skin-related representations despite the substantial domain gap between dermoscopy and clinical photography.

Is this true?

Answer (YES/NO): NO